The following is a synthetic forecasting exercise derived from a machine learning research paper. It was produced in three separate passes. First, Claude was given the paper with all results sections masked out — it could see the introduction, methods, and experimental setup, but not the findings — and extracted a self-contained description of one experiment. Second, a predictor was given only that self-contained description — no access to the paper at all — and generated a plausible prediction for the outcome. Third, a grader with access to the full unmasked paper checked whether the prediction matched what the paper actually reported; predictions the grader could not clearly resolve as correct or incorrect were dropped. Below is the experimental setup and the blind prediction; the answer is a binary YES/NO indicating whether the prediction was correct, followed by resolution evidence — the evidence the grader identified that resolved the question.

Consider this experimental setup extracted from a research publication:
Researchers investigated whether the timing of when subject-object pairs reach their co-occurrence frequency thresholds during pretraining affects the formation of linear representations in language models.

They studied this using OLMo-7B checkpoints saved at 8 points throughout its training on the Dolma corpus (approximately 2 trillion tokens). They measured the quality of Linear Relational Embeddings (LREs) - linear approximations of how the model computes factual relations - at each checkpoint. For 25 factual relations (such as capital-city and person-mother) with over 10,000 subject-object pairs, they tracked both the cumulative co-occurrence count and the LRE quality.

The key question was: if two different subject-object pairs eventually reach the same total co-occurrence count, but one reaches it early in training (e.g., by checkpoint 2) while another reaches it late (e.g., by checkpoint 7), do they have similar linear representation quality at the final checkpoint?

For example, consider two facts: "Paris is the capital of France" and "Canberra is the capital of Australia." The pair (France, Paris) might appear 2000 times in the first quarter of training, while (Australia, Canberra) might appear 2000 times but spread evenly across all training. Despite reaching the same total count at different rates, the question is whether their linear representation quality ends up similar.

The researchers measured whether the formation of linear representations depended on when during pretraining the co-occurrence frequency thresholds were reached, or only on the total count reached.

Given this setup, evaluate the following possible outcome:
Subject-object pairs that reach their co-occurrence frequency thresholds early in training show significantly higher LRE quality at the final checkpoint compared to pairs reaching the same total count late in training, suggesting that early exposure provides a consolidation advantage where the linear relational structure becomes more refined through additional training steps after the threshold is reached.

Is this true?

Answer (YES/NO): NO